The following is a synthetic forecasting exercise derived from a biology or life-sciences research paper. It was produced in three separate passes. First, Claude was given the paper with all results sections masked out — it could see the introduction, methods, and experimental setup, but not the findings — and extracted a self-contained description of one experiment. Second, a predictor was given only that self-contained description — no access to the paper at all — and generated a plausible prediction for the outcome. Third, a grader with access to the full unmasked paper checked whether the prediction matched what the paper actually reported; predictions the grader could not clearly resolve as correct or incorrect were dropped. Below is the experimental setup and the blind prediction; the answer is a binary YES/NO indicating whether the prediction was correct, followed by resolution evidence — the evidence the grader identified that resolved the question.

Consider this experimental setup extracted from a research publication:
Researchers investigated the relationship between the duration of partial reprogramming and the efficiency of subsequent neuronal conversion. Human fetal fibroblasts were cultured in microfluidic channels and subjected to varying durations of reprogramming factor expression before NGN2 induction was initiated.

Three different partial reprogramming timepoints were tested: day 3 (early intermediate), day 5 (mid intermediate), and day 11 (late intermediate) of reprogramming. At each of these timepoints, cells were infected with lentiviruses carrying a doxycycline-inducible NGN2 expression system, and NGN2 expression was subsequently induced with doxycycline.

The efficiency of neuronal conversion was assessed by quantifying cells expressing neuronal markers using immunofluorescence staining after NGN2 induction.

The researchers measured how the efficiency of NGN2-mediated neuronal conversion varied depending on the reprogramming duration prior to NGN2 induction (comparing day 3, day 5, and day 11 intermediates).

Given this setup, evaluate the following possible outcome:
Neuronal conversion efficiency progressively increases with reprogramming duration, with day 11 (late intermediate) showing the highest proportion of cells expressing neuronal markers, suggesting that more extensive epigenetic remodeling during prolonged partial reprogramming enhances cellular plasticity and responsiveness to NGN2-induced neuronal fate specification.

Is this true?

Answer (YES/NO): YES